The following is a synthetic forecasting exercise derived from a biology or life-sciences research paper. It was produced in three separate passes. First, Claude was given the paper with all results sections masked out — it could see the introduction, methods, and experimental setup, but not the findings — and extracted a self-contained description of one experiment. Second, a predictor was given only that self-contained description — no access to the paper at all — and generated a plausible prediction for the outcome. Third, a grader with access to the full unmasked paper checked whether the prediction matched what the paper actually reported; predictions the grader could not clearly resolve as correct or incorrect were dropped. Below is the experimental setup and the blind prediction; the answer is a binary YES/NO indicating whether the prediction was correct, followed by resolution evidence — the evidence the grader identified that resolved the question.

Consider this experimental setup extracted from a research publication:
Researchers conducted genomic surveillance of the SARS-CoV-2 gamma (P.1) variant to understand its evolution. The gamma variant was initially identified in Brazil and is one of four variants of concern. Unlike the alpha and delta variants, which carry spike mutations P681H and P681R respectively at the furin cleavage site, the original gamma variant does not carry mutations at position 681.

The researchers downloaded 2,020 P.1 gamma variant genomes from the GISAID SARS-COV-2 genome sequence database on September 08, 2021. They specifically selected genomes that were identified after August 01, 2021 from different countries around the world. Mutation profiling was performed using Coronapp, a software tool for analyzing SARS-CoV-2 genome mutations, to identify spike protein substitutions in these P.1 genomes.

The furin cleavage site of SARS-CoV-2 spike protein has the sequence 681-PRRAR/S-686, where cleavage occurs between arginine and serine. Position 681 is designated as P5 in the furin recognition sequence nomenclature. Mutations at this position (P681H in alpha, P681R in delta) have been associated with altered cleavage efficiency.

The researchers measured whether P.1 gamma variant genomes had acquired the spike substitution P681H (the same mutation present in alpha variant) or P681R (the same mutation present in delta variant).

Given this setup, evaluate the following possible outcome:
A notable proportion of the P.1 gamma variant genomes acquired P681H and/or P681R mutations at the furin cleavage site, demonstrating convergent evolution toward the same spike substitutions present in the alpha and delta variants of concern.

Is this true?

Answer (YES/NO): YES